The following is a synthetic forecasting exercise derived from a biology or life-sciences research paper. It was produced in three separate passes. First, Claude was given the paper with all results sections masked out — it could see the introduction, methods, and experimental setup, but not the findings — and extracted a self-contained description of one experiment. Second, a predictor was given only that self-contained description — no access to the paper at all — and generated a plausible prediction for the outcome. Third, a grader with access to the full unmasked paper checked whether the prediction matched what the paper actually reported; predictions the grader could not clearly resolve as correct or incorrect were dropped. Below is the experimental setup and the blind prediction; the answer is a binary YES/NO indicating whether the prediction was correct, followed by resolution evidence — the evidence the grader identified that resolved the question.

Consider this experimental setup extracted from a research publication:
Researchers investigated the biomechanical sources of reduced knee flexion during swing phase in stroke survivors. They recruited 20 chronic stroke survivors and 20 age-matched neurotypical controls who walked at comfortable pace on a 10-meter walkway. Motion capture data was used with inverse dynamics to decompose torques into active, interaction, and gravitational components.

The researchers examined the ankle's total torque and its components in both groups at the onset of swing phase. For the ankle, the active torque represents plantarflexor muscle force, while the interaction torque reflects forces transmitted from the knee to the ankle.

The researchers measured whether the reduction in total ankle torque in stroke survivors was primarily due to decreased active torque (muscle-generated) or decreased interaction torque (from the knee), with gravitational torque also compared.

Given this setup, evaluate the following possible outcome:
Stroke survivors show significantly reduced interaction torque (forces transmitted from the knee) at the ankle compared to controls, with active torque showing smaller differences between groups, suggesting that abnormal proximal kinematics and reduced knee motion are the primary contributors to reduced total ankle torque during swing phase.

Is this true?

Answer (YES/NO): NO